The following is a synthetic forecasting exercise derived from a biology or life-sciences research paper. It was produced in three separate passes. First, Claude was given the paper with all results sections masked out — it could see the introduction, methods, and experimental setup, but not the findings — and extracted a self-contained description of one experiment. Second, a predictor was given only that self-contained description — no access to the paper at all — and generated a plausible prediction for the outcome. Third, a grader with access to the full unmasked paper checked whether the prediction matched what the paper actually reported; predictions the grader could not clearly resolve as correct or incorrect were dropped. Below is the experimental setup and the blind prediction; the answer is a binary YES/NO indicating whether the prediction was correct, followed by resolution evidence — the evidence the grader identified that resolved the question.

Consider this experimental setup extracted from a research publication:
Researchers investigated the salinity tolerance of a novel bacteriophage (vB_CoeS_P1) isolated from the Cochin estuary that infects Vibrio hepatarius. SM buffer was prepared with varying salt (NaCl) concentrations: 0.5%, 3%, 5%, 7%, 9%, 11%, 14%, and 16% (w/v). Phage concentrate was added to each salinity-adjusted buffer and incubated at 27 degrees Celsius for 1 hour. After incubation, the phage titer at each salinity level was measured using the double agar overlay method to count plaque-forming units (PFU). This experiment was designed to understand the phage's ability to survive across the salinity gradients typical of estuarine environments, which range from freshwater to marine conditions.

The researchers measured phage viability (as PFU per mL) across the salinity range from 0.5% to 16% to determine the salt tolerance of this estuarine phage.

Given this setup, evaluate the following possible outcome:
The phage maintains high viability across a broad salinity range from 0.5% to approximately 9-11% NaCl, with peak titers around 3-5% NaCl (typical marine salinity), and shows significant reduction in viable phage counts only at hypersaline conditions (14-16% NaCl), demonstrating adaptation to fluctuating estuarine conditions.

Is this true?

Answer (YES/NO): NO